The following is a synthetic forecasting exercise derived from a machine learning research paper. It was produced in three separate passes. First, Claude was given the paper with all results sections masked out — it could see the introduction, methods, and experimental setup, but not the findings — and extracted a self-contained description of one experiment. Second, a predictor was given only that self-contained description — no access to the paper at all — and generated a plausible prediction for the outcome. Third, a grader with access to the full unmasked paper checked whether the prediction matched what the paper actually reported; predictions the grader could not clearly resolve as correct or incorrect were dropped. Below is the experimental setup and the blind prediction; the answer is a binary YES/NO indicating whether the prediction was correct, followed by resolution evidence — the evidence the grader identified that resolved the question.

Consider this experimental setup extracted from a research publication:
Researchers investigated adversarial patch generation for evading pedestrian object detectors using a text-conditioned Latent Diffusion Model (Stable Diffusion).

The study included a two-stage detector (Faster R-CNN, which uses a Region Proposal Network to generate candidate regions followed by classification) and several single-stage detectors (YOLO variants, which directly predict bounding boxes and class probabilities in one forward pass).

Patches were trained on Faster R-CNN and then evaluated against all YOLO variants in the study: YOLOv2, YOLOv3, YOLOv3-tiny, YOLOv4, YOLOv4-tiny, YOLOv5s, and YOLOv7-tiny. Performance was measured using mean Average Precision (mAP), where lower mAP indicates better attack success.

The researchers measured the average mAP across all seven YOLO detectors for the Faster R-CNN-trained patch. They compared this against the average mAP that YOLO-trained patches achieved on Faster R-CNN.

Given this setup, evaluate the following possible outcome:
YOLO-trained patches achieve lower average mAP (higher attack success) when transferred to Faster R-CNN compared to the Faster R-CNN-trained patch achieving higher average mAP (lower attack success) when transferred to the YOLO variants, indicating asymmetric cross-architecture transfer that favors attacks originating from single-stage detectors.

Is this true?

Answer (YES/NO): NO